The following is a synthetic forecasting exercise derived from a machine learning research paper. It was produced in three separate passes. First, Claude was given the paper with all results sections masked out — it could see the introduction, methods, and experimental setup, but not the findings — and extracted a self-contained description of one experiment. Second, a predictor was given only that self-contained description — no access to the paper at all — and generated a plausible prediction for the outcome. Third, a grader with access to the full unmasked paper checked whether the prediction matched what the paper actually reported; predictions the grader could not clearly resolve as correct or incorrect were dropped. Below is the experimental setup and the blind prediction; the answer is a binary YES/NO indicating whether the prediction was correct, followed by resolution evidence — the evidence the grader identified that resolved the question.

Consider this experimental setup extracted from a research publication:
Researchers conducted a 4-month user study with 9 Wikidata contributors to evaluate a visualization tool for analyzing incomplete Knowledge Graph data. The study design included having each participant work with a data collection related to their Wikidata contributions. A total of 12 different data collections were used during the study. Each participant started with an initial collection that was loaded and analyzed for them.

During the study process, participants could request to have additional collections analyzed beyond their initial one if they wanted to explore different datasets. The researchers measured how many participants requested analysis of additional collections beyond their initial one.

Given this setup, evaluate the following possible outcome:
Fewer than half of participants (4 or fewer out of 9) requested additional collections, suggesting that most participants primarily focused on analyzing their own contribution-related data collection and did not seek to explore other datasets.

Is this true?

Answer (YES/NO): YES